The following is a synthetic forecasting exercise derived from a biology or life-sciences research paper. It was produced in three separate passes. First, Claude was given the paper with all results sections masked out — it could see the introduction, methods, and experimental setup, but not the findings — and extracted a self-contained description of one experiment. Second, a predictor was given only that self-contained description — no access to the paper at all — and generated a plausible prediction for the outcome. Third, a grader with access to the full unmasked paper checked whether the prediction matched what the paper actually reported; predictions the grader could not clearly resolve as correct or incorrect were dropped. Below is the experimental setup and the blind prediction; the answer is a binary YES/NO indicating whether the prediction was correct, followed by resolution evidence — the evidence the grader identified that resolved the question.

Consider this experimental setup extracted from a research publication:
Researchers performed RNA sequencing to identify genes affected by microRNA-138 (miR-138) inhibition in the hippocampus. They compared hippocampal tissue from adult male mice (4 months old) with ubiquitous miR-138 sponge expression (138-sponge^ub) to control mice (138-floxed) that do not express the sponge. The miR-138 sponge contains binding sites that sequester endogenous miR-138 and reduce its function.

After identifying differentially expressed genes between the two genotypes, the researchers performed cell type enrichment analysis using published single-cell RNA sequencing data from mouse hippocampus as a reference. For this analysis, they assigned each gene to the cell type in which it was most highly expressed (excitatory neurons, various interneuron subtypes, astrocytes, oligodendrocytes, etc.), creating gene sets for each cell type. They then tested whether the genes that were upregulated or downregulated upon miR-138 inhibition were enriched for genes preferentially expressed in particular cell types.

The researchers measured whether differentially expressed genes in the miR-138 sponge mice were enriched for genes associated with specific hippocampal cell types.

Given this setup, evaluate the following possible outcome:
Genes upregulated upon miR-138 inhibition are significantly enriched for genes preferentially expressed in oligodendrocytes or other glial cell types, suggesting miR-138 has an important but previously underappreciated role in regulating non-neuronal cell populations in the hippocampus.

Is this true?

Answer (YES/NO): NO